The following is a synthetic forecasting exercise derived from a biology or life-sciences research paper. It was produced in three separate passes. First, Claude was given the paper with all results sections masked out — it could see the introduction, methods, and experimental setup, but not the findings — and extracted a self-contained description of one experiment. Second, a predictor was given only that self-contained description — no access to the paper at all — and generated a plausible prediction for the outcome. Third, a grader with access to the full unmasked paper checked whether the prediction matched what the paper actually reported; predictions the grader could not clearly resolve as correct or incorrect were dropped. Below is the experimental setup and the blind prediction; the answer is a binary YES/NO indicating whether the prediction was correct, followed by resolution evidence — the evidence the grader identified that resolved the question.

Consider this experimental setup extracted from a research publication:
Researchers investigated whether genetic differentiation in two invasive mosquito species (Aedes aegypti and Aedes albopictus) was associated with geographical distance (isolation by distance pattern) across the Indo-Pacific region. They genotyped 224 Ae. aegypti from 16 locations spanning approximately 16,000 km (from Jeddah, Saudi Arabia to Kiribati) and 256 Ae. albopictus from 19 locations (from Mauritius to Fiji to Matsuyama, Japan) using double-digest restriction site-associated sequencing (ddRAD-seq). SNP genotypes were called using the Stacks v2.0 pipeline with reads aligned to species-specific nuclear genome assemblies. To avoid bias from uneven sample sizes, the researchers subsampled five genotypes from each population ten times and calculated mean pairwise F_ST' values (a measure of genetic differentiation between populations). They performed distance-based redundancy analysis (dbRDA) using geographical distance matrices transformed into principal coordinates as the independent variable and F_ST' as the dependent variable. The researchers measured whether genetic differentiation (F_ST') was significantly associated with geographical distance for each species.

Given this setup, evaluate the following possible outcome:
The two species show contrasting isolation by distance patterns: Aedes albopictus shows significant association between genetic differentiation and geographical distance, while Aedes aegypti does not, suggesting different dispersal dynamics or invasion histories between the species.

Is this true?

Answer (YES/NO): NO